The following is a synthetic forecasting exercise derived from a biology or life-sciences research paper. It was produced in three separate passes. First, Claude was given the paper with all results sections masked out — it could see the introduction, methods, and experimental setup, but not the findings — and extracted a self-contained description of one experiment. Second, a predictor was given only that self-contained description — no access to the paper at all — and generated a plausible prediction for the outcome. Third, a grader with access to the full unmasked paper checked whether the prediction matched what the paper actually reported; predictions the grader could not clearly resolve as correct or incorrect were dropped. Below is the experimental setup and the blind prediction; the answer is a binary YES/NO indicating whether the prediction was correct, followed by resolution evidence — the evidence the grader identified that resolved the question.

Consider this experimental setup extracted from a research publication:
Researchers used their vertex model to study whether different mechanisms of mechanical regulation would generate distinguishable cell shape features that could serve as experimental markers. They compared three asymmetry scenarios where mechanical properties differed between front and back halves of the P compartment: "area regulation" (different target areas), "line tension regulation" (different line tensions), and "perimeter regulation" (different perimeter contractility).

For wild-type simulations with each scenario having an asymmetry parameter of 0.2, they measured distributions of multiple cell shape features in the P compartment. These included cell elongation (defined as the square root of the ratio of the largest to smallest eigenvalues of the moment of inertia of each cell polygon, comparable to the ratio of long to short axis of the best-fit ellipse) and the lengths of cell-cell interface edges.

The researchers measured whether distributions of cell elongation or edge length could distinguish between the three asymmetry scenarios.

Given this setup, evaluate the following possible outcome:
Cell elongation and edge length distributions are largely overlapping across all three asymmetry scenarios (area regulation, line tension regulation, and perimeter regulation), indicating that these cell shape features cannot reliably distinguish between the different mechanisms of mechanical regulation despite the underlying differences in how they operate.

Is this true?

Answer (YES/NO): YES